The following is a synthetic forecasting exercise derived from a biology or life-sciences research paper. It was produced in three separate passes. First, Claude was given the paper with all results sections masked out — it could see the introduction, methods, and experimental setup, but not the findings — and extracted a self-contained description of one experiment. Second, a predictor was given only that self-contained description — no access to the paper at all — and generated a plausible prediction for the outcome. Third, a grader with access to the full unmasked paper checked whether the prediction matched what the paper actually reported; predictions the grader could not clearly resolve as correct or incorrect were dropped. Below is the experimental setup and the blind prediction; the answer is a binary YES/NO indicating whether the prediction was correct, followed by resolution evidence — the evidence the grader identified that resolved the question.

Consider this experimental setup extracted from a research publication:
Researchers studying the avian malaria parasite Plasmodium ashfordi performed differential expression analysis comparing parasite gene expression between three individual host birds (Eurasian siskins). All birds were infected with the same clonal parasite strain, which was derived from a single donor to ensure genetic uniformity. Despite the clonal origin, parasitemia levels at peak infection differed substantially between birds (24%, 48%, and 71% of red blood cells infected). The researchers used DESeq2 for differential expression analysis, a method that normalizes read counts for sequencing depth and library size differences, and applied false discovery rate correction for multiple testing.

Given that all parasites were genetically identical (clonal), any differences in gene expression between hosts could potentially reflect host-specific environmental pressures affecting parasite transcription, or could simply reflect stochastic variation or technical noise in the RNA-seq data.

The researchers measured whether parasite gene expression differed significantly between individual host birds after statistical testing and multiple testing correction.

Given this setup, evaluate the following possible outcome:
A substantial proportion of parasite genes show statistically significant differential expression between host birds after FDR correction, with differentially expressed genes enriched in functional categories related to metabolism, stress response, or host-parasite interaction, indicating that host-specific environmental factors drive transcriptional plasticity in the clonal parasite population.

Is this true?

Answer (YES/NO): NO